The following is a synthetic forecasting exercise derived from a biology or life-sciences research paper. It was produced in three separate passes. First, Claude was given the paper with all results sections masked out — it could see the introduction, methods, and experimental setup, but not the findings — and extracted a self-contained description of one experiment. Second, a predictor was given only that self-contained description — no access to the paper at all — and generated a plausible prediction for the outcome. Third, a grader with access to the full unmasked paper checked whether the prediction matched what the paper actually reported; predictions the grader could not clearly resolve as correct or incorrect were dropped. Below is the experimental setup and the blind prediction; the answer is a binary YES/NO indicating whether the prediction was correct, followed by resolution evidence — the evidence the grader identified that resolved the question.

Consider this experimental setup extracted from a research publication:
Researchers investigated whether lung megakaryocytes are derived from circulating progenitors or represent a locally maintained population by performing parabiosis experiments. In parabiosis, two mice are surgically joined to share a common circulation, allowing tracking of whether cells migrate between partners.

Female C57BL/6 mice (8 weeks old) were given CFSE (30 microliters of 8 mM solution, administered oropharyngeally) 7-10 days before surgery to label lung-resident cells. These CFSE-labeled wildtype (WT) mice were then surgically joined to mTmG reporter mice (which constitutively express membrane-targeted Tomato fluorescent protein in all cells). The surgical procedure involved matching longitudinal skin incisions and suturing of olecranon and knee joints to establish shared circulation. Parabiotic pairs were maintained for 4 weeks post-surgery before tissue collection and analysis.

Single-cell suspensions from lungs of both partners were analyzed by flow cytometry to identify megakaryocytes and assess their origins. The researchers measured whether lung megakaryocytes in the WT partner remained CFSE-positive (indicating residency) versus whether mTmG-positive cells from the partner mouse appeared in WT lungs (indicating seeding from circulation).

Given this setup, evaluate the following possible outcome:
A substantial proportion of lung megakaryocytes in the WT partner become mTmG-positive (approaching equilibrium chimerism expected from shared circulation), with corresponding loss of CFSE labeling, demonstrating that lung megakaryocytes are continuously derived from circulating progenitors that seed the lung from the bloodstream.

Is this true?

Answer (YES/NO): NO